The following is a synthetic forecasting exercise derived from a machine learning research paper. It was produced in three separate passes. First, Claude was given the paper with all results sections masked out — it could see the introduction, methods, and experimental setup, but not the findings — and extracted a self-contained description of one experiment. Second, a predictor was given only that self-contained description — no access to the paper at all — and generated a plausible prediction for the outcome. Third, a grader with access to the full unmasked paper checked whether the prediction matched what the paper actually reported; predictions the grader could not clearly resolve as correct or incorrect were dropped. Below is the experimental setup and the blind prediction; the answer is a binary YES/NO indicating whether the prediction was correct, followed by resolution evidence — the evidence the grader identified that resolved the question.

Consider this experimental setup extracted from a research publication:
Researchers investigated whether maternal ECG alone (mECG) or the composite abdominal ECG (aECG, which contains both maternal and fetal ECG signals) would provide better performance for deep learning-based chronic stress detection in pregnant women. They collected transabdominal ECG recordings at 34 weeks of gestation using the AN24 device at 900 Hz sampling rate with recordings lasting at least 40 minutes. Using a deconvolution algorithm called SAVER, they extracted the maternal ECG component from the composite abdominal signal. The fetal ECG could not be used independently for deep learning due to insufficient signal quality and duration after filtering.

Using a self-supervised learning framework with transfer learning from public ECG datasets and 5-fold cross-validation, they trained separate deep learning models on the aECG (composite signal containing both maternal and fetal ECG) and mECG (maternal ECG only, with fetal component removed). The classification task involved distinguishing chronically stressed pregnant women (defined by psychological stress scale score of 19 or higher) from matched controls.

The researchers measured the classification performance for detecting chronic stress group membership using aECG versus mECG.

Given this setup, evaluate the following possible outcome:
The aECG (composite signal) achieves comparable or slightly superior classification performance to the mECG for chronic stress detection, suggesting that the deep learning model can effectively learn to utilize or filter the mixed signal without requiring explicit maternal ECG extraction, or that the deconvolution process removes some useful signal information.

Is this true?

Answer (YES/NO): NO